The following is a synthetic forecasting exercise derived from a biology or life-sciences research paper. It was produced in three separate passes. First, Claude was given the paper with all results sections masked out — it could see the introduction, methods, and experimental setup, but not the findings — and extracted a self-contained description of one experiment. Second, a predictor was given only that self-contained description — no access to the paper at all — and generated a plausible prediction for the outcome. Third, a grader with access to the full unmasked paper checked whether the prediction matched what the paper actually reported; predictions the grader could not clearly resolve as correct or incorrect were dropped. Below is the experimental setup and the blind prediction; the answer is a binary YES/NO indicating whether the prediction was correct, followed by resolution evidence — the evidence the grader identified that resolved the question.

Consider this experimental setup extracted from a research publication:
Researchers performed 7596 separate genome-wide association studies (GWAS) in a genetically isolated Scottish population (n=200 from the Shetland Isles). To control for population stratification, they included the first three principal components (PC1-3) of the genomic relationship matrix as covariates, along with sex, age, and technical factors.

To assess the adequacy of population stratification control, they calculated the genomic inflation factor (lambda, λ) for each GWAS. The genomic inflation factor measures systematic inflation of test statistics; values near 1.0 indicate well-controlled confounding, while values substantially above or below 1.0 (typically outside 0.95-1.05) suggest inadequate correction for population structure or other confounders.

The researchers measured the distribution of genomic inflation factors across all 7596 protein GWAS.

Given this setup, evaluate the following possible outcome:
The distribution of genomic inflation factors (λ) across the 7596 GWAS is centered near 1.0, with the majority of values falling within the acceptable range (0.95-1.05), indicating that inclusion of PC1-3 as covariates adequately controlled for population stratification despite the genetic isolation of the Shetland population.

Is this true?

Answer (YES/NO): YES